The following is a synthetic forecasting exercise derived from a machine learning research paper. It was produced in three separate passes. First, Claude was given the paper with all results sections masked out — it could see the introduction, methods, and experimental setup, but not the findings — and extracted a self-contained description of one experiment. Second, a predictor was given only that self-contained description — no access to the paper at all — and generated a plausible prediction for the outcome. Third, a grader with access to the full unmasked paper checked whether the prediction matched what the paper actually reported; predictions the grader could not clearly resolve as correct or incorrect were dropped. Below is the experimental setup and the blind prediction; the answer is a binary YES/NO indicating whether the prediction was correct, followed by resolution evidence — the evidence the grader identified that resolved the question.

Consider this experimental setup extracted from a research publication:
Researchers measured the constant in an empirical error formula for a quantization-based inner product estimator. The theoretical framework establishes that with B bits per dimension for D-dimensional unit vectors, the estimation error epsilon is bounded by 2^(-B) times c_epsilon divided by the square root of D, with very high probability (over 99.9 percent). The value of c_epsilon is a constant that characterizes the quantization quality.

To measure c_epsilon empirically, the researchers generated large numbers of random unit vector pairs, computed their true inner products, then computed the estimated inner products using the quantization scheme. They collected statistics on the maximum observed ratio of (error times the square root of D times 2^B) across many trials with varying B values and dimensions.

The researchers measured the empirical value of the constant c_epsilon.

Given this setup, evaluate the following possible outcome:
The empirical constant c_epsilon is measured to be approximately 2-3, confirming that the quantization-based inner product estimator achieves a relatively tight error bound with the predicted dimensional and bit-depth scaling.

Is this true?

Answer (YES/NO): NO